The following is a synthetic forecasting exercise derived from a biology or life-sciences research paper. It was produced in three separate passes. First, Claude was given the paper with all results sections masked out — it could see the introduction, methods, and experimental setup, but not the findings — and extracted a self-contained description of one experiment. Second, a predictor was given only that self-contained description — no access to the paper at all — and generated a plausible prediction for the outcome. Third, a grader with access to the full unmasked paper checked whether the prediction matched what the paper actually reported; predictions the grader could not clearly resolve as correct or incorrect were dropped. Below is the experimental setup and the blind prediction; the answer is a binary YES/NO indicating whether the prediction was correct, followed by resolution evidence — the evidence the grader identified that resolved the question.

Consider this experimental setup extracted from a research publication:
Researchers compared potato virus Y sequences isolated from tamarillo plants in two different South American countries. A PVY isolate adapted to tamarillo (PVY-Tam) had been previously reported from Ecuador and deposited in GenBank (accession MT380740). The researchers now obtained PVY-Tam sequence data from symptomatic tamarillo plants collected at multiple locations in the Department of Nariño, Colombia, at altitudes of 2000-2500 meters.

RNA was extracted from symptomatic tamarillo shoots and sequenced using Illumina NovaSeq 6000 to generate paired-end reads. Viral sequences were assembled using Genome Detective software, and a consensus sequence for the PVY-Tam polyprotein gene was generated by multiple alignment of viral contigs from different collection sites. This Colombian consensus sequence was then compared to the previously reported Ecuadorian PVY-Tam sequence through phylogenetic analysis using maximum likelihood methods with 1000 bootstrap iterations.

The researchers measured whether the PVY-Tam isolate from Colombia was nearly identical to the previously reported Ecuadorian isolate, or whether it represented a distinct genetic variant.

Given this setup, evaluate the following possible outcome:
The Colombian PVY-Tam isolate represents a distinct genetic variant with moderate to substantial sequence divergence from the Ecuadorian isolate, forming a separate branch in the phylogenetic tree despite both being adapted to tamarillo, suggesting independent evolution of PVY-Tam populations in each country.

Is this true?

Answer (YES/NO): NO